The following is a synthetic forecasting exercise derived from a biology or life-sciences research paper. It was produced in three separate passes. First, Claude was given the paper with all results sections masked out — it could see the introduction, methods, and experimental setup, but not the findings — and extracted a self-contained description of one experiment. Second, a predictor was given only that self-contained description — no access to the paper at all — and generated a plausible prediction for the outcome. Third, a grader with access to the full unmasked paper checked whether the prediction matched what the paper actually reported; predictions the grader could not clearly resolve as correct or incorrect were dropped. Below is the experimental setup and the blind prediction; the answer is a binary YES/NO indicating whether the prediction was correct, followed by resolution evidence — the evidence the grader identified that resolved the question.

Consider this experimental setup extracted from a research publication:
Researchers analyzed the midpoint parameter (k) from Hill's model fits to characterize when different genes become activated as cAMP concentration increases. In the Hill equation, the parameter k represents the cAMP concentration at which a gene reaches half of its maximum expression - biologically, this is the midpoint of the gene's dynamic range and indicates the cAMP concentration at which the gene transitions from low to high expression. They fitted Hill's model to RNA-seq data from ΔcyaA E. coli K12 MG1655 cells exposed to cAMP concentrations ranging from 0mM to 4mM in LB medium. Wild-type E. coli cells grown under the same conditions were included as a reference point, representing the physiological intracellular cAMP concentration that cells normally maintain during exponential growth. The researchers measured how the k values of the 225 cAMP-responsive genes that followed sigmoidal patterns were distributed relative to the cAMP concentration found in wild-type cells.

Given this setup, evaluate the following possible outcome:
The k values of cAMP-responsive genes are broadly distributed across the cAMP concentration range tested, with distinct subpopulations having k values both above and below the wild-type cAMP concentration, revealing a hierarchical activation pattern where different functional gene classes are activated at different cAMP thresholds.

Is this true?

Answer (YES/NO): NO